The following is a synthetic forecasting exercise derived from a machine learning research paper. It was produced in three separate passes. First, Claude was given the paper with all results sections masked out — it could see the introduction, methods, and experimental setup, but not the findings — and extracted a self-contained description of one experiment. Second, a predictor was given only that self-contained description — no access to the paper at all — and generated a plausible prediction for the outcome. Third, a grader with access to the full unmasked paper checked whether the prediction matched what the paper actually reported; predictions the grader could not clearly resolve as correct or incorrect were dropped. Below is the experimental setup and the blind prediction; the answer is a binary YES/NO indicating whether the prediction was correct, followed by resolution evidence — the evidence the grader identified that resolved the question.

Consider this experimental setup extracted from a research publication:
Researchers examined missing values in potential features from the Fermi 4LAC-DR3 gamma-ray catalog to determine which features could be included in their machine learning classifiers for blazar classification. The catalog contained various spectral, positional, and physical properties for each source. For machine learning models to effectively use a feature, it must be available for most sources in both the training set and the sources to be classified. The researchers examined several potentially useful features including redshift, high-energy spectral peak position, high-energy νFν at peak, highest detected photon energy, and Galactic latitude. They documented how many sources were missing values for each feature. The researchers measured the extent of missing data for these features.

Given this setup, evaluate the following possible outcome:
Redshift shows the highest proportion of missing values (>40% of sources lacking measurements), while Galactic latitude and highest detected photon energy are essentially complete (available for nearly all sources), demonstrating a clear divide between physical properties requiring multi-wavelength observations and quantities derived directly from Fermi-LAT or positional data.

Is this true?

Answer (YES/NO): NO